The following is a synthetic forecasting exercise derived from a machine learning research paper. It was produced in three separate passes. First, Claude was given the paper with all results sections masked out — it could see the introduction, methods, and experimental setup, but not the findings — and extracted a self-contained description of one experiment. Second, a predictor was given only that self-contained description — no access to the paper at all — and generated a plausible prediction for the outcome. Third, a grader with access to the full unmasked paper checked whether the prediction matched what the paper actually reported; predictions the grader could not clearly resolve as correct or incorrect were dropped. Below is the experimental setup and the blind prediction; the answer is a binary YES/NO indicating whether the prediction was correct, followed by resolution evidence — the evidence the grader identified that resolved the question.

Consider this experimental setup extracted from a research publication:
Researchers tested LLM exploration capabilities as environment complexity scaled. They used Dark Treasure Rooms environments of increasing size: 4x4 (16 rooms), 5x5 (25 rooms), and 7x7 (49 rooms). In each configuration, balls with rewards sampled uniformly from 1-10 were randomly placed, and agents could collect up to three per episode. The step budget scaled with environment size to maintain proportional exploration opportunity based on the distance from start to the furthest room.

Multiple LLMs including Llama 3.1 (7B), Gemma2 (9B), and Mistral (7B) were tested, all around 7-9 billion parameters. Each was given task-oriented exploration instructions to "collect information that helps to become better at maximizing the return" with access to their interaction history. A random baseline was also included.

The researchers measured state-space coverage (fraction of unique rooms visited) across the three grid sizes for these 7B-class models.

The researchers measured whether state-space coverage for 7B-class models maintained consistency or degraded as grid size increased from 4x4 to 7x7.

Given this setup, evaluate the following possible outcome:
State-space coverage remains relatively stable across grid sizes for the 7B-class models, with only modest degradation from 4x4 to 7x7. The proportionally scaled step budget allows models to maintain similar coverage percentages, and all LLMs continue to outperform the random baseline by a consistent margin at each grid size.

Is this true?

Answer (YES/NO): NO